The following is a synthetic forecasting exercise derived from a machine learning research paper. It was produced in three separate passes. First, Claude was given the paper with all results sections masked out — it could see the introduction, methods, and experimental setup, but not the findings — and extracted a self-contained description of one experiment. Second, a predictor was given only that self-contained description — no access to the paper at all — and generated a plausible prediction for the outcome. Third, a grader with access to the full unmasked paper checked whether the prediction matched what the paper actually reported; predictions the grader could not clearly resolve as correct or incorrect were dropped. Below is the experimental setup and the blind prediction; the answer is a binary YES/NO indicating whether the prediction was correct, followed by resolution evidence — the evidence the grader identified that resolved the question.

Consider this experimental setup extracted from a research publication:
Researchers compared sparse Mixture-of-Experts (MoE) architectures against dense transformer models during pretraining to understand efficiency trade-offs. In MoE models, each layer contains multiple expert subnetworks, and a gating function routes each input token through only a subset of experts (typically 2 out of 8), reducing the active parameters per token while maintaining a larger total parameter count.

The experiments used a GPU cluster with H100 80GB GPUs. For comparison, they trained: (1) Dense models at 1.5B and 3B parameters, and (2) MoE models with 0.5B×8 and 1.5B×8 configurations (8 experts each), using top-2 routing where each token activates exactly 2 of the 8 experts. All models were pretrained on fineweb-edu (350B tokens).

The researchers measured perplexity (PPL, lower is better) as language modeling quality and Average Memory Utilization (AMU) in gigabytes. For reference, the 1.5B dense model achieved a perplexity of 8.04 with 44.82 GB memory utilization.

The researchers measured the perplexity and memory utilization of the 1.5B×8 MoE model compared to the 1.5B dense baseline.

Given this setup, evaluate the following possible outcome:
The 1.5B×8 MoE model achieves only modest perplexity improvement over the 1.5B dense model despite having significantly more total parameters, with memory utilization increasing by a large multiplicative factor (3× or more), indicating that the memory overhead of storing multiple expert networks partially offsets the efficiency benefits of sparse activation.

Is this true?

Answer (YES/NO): NO